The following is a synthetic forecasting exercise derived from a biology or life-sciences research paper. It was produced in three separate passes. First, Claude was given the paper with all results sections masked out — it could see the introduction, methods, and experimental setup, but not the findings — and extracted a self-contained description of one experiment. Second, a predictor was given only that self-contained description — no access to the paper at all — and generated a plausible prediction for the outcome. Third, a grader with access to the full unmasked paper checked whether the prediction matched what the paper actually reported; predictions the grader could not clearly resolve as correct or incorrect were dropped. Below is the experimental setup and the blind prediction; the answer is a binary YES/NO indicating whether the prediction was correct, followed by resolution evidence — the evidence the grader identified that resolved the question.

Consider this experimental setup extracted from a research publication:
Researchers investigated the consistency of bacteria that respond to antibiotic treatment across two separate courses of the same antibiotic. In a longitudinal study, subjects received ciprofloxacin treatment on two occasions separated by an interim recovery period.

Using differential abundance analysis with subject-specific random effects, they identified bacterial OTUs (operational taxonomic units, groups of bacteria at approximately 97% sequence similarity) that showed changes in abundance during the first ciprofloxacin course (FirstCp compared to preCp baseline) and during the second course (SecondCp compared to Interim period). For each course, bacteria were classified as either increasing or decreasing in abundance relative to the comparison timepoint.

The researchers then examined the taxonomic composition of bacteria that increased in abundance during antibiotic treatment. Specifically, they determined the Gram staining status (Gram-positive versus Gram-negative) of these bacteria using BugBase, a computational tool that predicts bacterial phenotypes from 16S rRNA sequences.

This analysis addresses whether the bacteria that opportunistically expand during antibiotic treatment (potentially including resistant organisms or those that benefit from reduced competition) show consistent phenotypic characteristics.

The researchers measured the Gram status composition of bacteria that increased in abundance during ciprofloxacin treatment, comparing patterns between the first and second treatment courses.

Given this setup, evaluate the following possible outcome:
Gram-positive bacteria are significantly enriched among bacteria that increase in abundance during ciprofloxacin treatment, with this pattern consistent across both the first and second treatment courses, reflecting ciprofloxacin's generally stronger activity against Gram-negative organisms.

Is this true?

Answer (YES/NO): NO